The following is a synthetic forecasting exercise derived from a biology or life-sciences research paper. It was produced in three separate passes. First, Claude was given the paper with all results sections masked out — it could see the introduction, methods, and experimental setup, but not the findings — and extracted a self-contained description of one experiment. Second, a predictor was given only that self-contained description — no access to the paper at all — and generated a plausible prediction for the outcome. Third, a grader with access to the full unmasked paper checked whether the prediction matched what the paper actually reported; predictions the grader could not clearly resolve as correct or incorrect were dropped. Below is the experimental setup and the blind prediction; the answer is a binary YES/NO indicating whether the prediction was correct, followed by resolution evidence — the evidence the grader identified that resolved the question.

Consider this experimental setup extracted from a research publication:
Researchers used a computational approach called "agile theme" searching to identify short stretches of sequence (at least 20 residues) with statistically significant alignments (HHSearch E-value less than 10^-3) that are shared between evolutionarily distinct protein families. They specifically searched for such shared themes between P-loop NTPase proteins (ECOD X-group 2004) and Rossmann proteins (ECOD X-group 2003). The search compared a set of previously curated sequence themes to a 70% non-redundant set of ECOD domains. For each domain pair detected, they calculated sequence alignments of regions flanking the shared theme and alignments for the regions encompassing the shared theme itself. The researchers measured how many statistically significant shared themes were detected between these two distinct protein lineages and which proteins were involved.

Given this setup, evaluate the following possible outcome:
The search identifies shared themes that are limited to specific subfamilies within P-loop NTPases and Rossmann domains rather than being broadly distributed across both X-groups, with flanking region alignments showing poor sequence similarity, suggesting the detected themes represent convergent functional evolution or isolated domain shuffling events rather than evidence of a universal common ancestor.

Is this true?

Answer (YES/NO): NO